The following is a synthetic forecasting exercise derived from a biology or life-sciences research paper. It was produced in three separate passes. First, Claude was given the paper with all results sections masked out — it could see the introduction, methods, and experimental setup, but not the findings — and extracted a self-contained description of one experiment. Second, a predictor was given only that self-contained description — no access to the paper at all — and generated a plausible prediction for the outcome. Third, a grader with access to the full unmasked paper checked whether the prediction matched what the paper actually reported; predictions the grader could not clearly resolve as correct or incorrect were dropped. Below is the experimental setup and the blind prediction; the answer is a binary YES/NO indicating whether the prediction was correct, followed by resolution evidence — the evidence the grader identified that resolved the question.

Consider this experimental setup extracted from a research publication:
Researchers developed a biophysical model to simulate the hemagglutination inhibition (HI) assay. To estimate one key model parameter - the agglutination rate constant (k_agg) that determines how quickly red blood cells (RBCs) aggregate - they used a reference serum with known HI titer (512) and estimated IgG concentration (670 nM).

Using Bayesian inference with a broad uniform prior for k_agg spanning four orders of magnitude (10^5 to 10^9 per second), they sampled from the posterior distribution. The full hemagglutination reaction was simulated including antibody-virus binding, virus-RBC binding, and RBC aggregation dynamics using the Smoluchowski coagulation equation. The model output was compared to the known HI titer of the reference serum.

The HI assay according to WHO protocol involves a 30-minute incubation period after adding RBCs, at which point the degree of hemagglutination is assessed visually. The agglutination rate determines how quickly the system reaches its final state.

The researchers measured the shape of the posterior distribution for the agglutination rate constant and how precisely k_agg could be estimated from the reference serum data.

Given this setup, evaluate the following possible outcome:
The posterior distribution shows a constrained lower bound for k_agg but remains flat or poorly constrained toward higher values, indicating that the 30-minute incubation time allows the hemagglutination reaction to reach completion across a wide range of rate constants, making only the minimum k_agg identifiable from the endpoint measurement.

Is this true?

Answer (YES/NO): YES